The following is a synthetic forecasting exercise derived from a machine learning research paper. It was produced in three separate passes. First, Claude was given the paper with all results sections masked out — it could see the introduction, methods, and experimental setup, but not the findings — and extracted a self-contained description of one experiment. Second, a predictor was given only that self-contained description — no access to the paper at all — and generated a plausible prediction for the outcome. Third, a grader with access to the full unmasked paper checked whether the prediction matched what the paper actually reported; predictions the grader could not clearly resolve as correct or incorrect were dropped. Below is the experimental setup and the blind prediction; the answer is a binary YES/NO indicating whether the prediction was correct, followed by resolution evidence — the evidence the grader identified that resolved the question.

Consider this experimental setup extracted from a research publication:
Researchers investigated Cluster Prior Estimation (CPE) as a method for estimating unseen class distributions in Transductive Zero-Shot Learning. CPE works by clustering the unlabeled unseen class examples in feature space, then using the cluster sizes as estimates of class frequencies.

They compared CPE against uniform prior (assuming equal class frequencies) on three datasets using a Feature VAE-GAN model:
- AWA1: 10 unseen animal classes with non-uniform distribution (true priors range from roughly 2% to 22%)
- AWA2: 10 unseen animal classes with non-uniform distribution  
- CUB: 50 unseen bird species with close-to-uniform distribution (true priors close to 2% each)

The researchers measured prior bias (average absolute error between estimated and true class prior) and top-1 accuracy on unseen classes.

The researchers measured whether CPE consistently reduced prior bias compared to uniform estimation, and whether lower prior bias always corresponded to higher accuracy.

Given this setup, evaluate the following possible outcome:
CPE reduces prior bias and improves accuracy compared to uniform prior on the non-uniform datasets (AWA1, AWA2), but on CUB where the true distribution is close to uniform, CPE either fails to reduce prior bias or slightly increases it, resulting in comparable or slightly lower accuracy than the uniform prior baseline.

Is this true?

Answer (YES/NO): NO